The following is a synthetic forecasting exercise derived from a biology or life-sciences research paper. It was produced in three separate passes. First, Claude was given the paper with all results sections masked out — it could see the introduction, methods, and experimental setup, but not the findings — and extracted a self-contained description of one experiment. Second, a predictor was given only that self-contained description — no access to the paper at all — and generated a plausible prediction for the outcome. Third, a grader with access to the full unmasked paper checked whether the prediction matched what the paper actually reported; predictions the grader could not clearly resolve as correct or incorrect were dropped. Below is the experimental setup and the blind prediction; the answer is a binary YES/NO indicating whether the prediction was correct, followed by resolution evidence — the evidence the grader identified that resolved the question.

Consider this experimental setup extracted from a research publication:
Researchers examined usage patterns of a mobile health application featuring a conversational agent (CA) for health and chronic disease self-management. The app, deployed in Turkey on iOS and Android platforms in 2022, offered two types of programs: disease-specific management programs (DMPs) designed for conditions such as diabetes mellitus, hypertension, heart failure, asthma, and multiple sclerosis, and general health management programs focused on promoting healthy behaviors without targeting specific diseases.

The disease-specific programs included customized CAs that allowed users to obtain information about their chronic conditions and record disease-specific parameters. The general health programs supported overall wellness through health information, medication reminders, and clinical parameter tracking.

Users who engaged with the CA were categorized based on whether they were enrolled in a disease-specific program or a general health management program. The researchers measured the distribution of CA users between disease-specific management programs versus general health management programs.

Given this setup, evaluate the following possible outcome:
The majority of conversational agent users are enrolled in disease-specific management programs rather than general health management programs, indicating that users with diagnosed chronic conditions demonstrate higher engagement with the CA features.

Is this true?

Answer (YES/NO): NO